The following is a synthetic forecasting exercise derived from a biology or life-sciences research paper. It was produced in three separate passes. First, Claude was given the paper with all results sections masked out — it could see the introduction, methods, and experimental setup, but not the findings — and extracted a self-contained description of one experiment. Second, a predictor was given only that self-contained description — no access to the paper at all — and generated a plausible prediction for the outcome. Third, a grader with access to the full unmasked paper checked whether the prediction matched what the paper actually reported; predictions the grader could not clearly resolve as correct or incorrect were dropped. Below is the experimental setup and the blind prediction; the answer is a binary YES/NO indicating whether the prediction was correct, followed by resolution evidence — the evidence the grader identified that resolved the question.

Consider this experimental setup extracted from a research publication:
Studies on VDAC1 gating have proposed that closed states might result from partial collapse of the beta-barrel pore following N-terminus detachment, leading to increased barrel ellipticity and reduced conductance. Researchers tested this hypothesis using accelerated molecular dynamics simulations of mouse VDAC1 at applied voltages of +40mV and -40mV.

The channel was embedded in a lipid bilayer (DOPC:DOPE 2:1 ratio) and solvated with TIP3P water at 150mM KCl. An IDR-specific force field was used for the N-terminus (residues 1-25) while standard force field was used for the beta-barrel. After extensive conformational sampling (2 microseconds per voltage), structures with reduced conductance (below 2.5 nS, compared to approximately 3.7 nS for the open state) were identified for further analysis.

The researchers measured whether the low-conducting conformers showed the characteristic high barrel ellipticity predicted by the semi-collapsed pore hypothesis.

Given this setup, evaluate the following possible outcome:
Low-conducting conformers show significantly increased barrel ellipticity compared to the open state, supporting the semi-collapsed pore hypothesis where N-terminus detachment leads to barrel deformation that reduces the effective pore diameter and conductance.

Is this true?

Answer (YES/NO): NO